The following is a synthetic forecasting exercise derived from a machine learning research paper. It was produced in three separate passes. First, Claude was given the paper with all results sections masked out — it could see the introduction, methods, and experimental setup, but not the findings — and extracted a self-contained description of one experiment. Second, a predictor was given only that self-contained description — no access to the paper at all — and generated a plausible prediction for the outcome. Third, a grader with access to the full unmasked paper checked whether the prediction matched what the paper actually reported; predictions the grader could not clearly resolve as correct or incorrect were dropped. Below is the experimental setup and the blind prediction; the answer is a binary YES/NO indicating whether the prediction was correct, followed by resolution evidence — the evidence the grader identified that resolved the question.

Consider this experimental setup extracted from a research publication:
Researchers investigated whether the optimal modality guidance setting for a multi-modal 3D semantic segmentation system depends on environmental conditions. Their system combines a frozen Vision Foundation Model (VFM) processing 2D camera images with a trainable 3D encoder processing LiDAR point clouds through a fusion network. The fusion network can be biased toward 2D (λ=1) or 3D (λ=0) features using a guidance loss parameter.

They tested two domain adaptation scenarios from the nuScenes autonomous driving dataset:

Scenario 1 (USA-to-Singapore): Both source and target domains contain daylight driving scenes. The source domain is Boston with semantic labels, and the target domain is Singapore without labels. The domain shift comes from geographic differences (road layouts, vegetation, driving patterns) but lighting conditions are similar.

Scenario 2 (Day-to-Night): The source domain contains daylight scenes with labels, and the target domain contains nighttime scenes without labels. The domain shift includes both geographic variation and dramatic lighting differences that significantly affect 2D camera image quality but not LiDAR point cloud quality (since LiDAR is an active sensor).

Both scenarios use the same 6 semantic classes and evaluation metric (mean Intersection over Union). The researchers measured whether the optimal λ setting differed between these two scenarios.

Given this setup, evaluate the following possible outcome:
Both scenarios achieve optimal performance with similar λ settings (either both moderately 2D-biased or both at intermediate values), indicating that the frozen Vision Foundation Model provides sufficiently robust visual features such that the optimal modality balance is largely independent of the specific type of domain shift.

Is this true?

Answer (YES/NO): NO